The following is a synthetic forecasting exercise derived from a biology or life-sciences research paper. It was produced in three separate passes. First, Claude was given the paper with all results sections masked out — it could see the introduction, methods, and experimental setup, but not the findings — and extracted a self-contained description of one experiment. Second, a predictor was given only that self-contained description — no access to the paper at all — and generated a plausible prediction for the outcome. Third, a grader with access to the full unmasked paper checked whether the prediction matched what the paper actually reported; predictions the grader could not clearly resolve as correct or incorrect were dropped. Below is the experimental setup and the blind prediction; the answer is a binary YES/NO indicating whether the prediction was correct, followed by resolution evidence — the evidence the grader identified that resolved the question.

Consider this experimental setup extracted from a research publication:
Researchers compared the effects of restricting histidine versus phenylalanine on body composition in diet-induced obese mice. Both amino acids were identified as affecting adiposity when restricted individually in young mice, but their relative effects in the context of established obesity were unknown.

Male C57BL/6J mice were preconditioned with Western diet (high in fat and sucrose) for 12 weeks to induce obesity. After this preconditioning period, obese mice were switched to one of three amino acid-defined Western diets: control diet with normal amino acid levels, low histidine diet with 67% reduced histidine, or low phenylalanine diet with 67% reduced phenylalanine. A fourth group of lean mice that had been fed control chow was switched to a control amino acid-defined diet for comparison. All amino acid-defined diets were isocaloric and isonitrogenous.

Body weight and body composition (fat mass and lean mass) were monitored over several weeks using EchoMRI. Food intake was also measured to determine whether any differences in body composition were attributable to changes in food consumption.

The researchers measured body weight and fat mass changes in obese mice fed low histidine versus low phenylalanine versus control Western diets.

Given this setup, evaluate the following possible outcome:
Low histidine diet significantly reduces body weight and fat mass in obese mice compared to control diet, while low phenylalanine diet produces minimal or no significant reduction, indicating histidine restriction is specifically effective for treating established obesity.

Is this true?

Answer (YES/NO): YES